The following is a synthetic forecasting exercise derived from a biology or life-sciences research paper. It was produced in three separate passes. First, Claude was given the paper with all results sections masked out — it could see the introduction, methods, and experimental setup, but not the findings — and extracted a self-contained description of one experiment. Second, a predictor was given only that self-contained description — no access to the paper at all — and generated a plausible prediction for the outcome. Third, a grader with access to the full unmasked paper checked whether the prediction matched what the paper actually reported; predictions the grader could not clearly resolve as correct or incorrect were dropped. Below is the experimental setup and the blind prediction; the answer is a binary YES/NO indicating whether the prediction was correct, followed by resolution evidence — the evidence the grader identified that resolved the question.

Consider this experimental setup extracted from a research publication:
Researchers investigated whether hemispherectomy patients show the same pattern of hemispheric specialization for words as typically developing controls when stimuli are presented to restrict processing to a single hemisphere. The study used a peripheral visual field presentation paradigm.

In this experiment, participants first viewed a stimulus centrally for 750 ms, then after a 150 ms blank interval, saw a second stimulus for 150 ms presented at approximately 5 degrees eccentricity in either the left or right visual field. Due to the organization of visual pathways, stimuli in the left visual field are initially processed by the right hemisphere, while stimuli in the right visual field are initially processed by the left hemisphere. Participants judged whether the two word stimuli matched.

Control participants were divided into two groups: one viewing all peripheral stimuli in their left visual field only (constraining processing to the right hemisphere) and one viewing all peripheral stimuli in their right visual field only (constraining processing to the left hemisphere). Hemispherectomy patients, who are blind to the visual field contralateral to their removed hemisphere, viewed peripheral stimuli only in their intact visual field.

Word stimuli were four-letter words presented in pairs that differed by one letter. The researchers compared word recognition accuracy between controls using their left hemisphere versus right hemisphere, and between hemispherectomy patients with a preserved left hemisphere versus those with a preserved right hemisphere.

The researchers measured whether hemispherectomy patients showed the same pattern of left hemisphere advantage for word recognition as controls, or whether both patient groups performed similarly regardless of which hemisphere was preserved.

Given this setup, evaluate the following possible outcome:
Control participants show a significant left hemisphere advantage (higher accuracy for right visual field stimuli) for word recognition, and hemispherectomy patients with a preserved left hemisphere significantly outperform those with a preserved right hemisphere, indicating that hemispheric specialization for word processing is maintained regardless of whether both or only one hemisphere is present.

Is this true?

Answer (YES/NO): NO